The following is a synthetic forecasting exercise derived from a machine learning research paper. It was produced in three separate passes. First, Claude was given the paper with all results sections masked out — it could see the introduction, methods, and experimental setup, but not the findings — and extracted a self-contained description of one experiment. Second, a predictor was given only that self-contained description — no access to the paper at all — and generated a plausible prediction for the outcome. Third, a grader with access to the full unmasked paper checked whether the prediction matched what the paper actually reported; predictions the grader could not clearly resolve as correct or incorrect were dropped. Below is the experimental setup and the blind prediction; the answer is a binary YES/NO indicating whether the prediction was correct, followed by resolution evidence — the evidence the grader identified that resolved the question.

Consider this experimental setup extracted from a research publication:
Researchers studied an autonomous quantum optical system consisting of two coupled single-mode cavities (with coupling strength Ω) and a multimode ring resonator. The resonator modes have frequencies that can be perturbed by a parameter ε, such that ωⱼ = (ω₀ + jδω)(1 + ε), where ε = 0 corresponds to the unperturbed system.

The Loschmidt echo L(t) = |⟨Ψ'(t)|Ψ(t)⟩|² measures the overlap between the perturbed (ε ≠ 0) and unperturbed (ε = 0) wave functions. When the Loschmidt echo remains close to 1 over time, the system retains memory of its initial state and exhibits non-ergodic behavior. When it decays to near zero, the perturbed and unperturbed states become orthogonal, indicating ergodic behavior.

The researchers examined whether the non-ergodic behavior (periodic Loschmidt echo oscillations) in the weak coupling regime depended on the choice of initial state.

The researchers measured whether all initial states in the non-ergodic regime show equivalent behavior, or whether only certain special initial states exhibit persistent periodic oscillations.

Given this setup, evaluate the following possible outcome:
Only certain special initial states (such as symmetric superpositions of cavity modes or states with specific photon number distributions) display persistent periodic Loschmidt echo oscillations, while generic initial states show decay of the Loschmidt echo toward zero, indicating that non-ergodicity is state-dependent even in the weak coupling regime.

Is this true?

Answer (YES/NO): YES